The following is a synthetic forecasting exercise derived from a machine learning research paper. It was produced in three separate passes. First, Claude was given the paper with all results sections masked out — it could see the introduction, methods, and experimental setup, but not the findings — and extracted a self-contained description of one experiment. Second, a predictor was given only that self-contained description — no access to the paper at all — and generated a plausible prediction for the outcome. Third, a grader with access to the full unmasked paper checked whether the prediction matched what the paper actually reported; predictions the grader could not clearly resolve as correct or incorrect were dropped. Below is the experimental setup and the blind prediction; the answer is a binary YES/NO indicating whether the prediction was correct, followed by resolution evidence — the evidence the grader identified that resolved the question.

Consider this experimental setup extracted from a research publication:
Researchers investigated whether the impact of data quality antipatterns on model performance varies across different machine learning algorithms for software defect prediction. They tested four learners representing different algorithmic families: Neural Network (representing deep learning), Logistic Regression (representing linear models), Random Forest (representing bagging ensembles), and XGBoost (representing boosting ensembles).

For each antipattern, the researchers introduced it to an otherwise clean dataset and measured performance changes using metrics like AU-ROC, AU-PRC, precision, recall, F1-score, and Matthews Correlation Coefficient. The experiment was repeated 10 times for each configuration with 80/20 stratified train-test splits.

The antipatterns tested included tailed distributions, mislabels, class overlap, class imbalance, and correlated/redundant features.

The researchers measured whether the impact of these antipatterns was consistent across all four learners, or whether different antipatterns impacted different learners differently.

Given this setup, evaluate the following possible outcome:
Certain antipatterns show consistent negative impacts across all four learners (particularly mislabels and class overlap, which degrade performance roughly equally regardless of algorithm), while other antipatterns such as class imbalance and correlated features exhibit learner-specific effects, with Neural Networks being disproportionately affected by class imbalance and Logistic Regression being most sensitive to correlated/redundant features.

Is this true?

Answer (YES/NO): NO